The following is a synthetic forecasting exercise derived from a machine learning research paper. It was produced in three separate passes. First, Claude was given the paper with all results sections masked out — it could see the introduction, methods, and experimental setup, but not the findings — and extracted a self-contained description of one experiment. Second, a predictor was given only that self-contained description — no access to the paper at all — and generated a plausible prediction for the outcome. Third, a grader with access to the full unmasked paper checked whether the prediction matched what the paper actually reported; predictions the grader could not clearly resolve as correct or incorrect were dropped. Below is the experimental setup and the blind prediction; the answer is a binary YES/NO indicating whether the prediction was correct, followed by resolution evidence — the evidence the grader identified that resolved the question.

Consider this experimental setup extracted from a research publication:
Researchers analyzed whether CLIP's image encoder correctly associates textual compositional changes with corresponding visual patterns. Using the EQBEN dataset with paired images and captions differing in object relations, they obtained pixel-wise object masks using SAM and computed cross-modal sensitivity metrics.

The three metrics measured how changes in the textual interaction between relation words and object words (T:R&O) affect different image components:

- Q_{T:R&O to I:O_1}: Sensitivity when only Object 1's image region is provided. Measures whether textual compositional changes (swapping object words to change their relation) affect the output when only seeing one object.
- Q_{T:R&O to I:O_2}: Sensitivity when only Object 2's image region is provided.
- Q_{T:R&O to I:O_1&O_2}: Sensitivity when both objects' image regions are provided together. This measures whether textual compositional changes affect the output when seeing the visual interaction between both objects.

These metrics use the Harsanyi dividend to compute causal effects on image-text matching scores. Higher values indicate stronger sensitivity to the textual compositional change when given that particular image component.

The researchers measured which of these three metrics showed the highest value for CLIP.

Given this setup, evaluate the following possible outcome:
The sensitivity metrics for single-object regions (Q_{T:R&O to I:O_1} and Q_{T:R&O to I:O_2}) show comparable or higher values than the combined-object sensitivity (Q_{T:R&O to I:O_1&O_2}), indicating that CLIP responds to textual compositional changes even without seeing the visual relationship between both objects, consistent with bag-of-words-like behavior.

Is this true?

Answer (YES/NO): YES